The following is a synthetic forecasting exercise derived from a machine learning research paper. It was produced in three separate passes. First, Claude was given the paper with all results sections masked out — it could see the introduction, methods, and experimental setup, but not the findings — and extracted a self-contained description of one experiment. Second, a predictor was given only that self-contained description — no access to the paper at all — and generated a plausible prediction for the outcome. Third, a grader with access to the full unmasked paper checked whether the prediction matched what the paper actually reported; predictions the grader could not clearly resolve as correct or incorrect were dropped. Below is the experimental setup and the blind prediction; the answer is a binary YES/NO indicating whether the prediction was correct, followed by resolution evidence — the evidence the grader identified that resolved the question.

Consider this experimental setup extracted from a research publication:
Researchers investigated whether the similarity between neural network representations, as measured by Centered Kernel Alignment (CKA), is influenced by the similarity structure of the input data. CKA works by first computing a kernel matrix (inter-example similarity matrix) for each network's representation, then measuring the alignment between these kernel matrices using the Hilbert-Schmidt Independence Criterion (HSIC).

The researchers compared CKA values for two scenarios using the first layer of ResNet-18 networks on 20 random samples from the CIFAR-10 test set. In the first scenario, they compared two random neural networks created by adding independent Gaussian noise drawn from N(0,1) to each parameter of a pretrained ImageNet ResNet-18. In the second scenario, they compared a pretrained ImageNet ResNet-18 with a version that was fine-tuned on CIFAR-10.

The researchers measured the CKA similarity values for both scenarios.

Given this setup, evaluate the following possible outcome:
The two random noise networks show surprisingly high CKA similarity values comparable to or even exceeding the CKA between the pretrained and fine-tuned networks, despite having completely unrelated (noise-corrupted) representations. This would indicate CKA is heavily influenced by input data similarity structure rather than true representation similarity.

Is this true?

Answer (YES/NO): YES